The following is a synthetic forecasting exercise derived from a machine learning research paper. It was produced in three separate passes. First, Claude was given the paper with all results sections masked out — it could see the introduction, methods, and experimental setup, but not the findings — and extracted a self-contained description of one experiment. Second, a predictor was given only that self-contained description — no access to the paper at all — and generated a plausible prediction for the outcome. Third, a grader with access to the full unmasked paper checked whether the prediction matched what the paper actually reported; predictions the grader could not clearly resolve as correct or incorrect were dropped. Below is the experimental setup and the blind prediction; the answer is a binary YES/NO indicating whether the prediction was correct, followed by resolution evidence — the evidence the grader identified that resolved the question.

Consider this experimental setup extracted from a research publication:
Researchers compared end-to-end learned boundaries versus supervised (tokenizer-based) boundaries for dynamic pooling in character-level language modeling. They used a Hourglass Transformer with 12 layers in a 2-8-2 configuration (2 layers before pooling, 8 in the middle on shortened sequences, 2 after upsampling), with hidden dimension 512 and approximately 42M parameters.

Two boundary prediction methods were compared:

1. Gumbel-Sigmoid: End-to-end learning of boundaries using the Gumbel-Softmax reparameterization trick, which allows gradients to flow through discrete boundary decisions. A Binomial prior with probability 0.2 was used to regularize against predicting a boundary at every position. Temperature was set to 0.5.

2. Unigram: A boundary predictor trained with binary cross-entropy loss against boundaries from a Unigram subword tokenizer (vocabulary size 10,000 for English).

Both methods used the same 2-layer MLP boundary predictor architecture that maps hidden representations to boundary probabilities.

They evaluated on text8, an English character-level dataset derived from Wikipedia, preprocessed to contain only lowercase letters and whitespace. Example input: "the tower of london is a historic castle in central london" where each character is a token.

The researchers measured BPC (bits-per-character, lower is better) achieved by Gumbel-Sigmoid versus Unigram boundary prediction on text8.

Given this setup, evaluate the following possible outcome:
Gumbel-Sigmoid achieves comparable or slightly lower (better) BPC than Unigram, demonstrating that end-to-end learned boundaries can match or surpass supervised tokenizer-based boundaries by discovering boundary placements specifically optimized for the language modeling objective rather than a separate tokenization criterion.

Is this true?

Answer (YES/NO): NO